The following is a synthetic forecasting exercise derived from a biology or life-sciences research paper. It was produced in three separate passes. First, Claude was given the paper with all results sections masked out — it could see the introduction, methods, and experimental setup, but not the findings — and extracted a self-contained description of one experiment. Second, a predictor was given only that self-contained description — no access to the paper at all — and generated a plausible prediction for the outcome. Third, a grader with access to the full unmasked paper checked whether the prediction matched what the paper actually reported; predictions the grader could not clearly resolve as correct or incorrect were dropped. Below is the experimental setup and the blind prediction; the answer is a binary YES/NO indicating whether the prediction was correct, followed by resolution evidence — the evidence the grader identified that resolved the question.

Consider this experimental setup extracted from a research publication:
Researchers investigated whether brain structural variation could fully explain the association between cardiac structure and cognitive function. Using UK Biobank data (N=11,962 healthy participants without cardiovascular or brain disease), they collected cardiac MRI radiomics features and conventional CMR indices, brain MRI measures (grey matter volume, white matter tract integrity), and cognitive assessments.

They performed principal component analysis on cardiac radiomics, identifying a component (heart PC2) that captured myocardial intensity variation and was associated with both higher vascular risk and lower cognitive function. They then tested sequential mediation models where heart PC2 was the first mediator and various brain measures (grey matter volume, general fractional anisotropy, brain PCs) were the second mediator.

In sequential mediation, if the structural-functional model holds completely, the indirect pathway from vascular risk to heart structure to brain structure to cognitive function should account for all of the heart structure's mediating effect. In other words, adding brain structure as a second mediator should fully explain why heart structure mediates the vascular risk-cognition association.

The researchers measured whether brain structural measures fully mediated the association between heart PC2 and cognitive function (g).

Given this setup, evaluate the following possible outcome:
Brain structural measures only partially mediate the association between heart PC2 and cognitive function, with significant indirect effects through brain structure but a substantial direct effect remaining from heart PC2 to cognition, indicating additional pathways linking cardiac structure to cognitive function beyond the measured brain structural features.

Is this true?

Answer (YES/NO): YES